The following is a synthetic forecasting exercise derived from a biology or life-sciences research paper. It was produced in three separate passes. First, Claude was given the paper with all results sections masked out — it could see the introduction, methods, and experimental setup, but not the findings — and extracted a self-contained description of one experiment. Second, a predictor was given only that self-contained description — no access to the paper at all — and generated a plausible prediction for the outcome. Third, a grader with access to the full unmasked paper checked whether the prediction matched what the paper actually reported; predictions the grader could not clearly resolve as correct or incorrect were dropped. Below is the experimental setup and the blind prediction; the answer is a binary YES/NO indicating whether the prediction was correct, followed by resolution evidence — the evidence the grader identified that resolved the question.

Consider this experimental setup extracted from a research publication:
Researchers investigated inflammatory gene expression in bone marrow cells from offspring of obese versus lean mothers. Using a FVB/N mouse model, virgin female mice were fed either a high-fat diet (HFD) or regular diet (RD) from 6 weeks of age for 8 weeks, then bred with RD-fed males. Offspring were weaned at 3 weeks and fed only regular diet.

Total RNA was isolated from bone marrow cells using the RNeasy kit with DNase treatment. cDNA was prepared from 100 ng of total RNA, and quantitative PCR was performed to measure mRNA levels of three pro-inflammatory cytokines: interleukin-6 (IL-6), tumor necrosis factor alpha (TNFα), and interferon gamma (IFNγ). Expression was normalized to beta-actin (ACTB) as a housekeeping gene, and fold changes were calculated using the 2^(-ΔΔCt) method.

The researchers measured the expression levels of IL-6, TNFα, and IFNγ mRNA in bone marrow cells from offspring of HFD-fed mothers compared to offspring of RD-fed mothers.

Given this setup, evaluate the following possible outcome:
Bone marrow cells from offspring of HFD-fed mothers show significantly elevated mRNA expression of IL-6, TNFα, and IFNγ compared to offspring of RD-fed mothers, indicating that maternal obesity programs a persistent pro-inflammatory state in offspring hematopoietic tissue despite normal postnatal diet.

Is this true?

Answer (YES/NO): NO